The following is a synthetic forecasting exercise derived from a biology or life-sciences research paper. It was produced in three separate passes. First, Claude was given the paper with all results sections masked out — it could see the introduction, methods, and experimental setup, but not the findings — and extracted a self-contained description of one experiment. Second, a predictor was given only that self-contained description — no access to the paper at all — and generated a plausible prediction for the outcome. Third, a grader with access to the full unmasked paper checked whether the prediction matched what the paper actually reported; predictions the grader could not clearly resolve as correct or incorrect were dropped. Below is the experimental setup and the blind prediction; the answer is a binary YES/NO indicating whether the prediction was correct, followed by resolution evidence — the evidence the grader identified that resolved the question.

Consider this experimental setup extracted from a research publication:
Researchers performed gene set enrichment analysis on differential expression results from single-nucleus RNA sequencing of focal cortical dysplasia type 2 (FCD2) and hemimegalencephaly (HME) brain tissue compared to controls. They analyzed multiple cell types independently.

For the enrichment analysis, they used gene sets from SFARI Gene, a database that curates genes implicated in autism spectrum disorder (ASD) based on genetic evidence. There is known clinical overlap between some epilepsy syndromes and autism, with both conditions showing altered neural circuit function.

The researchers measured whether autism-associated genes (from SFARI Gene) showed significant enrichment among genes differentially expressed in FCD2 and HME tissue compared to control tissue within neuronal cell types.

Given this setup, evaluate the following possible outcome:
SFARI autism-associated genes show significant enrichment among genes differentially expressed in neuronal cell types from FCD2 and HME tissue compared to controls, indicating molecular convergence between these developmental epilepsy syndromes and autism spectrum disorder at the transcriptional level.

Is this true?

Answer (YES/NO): YES